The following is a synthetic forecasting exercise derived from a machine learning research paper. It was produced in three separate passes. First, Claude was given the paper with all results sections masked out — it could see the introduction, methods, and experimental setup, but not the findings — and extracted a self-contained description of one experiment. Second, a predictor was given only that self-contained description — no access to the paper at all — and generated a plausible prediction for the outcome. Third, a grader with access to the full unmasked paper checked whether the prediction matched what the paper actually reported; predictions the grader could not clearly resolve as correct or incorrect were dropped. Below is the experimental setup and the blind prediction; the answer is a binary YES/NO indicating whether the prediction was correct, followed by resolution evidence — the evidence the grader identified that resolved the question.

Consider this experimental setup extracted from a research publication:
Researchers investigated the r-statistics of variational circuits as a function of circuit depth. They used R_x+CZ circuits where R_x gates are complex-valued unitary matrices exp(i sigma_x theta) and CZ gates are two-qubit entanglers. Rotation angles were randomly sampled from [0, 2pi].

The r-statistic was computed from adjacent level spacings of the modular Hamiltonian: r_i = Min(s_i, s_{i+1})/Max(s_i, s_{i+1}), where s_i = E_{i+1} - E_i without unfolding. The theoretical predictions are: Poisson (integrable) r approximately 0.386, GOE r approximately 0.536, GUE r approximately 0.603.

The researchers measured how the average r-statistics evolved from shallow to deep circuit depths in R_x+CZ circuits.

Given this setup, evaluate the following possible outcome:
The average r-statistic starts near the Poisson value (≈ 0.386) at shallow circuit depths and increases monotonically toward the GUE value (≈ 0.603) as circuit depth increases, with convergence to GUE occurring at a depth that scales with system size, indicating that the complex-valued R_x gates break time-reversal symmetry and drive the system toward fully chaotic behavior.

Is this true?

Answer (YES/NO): NO